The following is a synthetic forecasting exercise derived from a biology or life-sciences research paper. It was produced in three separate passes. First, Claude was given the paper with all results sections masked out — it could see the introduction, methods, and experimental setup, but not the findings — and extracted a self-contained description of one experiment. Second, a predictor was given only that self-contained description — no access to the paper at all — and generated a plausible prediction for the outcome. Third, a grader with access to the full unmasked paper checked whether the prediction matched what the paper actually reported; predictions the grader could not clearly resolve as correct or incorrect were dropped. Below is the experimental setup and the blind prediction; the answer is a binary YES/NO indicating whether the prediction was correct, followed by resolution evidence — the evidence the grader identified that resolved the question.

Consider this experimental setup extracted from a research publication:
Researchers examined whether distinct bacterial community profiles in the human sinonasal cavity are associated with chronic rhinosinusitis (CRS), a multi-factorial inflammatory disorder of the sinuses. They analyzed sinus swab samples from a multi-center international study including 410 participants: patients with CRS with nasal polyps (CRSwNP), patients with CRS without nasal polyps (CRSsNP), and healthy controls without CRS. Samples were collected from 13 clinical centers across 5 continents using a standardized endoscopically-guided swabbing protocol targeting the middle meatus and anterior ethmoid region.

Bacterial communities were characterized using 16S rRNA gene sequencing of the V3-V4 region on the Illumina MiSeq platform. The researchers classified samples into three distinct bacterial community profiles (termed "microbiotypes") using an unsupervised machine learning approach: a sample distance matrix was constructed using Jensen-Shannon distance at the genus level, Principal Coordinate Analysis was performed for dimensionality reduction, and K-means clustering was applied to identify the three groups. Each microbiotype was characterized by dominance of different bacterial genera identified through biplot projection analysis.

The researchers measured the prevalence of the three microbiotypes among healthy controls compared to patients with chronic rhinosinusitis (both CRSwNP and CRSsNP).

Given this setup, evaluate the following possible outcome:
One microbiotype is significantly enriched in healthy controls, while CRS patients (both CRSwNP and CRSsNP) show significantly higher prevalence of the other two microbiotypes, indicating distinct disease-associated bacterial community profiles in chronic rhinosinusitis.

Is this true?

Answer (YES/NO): NO